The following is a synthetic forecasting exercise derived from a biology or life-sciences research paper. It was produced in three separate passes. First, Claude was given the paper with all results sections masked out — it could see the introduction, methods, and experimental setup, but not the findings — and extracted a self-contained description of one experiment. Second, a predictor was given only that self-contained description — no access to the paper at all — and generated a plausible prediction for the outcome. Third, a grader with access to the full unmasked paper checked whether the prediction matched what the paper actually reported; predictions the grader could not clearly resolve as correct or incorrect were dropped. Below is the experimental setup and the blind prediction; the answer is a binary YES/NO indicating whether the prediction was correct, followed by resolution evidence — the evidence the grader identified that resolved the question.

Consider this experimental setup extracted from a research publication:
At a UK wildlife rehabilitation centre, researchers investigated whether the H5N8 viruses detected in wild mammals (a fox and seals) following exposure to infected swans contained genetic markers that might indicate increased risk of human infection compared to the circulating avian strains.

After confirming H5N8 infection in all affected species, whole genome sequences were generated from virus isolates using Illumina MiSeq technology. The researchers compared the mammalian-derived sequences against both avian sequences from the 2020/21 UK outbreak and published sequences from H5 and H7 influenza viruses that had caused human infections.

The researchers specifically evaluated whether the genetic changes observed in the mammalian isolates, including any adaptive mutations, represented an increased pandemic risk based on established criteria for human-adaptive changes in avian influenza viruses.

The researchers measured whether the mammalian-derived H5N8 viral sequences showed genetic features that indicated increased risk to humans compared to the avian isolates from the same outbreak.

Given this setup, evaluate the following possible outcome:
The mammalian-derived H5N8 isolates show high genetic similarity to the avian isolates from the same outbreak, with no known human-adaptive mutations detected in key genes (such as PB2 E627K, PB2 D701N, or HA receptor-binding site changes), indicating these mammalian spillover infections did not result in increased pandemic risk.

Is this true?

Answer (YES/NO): NO